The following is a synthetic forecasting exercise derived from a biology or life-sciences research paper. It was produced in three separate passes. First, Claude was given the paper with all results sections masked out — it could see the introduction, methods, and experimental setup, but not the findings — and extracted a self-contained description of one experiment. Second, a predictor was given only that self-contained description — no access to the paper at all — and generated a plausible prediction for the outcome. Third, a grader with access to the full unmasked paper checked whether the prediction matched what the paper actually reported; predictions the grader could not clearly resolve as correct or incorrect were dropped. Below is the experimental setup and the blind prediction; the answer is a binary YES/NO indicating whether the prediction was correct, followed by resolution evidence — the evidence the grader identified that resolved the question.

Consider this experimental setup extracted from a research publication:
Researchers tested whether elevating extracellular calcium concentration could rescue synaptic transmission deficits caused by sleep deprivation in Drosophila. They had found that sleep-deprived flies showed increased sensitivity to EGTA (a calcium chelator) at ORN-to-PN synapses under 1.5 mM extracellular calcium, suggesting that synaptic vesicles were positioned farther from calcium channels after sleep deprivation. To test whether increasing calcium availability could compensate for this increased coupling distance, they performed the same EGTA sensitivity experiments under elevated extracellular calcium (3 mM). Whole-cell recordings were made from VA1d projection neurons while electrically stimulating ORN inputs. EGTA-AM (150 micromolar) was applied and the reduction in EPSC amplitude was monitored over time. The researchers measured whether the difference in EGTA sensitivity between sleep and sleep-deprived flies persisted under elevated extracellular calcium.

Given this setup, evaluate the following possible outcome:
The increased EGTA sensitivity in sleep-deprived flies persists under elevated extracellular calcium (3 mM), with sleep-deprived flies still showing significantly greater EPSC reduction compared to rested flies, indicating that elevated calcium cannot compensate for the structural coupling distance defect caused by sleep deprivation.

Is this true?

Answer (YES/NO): NO